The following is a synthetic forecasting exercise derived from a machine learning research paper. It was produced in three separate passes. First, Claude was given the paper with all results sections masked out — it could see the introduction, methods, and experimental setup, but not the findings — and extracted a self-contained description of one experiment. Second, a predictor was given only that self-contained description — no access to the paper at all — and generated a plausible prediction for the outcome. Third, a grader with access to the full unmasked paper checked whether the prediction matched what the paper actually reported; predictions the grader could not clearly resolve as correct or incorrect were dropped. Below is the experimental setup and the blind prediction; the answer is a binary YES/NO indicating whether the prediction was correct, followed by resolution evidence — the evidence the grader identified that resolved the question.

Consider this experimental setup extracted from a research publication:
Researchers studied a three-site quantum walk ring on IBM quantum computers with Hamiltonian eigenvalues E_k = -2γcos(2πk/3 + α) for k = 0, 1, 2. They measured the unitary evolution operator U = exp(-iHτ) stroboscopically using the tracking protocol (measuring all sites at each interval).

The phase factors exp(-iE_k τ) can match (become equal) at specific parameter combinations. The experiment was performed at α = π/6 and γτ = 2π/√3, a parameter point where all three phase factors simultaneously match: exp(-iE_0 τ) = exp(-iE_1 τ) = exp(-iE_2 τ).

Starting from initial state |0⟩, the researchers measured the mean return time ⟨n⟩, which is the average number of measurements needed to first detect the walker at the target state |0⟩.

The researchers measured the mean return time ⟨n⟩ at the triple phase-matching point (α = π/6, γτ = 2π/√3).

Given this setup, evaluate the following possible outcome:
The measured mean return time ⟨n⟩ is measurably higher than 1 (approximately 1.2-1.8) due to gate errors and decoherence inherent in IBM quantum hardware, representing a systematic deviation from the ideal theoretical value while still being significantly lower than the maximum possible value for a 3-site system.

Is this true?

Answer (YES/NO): NO